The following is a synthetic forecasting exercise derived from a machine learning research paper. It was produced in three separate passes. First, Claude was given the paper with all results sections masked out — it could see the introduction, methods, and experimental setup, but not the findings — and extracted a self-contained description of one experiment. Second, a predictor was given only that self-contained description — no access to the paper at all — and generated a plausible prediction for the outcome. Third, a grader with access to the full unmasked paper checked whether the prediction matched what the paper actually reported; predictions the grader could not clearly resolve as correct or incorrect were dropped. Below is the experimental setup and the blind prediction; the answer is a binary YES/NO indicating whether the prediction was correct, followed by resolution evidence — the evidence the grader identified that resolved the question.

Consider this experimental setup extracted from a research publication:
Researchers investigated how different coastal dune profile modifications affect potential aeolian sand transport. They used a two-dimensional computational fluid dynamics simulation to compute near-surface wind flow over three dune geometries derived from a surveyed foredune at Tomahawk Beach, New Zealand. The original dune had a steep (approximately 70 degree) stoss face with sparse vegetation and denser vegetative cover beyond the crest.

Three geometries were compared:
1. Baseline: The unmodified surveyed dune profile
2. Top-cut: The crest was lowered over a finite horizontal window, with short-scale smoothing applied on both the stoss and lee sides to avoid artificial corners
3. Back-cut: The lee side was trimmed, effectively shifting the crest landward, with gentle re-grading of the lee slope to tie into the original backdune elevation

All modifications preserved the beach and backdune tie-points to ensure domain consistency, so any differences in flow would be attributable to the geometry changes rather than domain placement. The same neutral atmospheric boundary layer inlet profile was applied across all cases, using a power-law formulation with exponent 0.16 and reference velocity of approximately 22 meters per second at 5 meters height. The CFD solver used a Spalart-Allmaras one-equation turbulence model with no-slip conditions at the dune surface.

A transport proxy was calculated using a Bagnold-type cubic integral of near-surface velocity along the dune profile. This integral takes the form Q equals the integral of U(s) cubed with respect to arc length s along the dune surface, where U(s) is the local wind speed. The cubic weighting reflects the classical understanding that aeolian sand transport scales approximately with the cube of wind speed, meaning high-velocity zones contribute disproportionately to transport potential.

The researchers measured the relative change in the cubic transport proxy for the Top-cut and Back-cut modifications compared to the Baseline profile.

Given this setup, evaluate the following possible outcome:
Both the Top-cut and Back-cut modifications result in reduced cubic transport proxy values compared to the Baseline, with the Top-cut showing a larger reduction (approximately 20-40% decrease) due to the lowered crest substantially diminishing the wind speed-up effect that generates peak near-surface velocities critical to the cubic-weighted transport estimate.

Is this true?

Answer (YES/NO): NO